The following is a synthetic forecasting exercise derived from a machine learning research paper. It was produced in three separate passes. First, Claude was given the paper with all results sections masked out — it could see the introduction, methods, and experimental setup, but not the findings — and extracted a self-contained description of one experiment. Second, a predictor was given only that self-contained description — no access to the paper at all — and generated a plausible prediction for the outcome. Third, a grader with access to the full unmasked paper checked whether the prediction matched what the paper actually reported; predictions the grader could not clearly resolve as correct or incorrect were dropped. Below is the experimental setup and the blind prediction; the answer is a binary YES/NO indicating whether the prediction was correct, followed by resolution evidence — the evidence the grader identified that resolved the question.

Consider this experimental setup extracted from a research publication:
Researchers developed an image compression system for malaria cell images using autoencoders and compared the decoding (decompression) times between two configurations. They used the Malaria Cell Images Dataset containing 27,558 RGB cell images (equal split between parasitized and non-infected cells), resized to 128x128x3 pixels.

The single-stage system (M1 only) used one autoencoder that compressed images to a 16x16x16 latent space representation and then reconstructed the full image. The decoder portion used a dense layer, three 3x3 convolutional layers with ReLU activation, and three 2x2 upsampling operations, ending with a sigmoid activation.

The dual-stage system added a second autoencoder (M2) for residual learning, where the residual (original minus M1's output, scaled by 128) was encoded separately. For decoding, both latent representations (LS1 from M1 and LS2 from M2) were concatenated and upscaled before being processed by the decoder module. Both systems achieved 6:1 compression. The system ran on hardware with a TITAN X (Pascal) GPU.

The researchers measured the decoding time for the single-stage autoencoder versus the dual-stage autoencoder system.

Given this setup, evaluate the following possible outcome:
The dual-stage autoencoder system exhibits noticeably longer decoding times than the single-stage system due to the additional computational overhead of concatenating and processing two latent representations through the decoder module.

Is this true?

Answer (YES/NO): YES